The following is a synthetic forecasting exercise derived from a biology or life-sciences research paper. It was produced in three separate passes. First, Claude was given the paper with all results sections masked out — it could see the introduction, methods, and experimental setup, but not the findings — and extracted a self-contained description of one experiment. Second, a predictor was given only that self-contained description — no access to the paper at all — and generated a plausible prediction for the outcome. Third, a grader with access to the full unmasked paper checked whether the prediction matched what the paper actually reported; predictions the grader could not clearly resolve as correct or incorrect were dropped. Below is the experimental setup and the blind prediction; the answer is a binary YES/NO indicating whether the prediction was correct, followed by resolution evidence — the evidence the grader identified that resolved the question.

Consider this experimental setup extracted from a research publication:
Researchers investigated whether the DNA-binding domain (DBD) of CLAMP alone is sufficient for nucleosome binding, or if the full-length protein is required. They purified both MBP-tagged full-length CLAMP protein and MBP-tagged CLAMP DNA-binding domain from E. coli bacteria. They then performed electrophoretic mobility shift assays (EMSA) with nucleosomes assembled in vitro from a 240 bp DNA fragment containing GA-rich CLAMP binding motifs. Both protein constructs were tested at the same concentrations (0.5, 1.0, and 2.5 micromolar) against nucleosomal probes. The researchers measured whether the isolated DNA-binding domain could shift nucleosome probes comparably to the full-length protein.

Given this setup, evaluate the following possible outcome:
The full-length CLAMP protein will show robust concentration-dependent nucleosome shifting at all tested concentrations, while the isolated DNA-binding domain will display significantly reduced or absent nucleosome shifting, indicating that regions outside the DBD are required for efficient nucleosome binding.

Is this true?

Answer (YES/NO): NO